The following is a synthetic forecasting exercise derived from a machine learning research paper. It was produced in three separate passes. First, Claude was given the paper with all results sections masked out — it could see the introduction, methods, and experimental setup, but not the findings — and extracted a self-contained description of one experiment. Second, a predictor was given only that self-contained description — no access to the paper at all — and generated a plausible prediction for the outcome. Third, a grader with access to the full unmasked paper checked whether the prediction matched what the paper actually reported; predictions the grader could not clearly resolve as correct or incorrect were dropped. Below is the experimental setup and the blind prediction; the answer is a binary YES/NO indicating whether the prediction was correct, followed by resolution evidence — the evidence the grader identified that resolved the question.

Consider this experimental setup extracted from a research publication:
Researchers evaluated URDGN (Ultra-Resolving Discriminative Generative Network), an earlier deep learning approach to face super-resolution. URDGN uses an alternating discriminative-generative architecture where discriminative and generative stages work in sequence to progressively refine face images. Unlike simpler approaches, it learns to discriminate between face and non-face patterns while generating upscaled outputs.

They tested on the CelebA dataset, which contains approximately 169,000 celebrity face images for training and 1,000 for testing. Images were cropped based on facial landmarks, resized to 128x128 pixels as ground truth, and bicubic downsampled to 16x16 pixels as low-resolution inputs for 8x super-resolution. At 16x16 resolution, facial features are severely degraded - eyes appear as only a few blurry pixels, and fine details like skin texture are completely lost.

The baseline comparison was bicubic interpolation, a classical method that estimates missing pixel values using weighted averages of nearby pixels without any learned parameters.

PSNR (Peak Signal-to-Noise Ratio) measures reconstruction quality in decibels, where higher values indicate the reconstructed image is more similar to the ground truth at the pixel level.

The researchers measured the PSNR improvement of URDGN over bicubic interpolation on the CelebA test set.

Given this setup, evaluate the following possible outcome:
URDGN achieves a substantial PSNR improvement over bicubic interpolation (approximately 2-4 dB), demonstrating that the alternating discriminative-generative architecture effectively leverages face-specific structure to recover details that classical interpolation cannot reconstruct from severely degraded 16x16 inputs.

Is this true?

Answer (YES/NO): NO